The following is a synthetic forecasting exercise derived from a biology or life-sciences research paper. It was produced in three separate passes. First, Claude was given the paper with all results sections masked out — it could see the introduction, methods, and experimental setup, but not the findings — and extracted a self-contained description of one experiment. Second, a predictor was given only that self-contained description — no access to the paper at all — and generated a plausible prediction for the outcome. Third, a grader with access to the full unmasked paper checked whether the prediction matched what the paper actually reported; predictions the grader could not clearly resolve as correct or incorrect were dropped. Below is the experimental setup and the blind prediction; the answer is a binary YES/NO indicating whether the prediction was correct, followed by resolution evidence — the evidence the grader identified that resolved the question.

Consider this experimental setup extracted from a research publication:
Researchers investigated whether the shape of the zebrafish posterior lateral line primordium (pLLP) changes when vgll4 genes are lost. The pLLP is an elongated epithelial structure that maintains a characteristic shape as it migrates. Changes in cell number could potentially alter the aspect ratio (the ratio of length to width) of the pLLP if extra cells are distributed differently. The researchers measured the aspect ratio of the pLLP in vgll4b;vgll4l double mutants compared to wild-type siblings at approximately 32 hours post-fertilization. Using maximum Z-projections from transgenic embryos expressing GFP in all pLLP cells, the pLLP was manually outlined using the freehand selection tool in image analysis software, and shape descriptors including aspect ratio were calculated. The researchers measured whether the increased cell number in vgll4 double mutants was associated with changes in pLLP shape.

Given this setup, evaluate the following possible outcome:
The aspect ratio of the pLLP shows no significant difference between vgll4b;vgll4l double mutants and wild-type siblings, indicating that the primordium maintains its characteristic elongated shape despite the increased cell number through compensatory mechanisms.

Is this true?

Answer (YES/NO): YES